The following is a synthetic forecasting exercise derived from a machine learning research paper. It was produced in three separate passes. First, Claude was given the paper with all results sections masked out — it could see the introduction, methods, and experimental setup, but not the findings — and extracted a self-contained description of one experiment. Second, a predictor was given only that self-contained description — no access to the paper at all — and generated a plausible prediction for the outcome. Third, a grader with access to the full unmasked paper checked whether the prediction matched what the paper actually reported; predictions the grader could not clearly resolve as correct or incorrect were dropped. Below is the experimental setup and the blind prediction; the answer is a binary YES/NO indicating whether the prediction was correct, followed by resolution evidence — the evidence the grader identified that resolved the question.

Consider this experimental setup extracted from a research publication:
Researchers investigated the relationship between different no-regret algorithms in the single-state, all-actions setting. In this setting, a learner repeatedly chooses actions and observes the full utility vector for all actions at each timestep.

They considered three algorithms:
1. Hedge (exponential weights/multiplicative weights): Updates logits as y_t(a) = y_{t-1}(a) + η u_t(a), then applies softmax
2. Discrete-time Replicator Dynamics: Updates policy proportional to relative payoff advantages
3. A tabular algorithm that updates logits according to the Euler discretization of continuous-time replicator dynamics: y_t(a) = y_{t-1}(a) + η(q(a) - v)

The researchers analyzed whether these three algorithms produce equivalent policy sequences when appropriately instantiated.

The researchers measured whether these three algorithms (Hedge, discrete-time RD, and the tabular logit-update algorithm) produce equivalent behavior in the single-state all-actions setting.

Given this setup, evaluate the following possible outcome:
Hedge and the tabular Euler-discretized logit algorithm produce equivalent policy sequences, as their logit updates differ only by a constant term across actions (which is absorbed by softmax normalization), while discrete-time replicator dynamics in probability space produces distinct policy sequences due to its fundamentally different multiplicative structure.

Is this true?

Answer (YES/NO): NO